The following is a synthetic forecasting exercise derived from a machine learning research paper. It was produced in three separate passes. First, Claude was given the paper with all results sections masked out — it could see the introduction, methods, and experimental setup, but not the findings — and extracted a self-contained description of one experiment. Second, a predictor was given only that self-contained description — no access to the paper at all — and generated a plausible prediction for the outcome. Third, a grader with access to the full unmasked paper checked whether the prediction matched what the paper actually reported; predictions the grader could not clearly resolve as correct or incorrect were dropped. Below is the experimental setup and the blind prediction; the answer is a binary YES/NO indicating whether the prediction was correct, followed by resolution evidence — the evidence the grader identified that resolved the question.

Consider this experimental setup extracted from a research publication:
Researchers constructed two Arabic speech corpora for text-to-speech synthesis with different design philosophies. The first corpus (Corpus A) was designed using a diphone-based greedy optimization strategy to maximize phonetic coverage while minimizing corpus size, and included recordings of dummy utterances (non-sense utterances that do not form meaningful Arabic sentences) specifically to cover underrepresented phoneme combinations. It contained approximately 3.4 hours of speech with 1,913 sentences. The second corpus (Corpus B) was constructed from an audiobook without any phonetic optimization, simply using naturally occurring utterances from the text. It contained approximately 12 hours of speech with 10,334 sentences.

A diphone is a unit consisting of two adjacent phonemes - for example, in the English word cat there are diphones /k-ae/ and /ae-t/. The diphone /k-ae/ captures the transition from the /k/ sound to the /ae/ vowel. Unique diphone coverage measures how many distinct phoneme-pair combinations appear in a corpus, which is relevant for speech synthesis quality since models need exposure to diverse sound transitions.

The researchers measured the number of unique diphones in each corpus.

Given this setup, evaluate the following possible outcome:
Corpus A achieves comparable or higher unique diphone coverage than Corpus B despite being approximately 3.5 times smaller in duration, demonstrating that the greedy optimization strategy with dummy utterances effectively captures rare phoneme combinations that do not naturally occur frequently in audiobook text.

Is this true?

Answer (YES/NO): YES